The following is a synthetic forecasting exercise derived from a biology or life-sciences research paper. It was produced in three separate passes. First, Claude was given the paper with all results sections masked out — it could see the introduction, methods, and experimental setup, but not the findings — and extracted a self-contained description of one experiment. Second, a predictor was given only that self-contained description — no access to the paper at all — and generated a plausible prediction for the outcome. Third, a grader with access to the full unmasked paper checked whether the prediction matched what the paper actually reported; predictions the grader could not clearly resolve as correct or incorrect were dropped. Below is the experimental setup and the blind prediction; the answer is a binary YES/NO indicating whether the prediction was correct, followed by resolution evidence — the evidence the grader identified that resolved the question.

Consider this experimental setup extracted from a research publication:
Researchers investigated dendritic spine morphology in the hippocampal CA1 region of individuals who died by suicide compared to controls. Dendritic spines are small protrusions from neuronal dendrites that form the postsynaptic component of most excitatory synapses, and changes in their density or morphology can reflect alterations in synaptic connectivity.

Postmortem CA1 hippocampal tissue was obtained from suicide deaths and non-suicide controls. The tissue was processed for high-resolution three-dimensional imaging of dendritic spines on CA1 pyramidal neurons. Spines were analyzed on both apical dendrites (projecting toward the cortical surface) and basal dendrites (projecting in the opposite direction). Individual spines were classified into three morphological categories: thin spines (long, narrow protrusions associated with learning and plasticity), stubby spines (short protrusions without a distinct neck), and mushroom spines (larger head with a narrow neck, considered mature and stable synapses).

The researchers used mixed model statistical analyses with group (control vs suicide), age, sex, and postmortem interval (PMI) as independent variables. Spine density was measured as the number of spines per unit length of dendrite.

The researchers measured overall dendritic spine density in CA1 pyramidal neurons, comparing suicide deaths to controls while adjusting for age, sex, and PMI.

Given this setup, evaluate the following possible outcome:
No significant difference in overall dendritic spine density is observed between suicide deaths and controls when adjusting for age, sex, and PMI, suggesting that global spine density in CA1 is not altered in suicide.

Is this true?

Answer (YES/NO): NO